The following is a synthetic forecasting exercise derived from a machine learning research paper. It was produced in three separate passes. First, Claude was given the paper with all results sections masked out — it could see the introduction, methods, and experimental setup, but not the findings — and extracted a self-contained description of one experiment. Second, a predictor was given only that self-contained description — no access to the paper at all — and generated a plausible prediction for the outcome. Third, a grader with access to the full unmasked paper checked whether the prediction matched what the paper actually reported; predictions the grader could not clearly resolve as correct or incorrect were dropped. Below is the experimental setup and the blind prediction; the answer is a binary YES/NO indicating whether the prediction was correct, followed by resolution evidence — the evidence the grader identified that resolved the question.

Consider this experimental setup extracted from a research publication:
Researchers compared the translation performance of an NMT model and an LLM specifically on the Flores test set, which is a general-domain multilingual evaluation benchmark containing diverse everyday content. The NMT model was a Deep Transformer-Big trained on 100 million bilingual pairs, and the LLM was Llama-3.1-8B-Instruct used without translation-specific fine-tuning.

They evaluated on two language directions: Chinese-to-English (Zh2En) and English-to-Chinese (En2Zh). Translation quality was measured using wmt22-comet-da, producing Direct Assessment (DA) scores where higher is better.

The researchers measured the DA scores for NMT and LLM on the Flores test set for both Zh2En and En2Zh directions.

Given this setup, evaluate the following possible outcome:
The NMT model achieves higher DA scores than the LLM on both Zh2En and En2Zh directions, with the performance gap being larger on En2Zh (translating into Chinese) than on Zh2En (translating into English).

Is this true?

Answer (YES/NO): YES